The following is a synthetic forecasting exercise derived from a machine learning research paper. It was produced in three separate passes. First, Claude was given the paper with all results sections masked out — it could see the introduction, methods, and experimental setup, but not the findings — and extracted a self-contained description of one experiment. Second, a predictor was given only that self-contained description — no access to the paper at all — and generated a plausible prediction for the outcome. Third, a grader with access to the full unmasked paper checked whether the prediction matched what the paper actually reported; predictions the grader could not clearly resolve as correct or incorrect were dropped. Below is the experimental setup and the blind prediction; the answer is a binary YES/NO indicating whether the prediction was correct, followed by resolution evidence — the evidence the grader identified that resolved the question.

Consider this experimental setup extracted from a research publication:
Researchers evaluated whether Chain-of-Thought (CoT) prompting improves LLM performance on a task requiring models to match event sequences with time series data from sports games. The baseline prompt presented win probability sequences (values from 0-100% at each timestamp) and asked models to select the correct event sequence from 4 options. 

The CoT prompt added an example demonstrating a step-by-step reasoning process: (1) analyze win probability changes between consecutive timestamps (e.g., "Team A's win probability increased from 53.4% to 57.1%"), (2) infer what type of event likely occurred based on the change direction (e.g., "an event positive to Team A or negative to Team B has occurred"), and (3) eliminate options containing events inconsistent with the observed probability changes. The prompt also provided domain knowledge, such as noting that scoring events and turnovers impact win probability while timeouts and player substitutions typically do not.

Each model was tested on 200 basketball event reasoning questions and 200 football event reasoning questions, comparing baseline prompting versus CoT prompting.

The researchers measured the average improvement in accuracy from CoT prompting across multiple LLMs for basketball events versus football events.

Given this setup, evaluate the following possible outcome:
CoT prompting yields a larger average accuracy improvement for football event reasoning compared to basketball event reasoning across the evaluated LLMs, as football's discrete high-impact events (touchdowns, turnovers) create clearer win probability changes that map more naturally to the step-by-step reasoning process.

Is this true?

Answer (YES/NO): YES